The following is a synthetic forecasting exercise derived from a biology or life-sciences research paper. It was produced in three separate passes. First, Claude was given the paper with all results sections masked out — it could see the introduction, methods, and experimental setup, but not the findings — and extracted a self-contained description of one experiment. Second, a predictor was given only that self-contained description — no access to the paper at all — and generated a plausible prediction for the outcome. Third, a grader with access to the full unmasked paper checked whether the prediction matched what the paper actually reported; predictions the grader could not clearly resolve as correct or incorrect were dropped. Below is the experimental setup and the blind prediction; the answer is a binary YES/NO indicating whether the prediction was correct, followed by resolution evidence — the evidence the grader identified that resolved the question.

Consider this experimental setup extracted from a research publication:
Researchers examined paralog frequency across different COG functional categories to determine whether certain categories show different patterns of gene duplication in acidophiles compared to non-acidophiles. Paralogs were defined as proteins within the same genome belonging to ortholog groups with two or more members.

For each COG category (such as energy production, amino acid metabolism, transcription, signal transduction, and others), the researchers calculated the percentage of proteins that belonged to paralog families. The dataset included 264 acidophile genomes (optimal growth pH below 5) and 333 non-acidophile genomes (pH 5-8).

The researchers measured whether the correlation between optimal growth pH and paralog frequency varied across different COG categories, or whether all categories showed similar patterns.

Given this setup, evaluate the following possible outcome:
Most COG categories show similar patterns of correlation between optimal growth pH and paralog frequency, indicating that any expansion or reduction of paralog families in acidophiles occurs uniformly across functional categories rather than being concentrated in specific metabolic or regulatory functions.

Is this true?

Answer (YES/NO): NO